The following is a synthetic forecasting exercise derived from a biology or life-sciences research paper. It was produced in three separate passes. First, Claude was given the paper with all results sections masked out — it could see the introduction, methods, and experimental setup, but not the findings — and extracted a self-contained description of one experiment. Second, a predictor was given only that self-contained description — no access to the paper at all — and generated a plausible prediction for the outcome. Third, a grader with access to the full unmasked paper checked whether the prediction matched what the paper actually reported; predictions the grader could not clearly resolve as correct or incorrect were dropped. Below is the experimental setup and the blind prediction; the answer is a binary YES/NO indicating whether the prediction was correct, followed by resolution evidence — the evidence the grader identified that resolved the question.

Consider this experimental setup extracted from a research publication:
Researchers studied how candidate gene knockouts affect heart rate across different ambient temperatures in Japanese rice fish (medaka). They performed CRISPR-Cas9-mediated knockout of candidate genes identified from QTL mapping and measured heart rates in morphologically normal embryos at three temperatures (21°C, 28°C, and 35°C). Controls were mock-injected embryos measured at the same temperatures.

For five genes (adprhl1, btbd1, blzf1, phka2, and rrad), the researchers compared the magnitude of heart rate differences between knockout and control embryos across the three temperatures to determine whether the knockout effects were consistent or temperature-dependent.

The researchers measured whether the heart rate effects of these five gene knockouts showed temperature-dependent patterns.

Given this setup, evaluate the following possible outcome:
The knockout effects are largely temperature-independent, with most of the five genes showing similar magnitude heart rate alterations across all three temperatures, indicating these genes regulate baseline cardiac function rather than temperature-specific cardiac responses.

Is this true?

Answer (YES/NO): NO